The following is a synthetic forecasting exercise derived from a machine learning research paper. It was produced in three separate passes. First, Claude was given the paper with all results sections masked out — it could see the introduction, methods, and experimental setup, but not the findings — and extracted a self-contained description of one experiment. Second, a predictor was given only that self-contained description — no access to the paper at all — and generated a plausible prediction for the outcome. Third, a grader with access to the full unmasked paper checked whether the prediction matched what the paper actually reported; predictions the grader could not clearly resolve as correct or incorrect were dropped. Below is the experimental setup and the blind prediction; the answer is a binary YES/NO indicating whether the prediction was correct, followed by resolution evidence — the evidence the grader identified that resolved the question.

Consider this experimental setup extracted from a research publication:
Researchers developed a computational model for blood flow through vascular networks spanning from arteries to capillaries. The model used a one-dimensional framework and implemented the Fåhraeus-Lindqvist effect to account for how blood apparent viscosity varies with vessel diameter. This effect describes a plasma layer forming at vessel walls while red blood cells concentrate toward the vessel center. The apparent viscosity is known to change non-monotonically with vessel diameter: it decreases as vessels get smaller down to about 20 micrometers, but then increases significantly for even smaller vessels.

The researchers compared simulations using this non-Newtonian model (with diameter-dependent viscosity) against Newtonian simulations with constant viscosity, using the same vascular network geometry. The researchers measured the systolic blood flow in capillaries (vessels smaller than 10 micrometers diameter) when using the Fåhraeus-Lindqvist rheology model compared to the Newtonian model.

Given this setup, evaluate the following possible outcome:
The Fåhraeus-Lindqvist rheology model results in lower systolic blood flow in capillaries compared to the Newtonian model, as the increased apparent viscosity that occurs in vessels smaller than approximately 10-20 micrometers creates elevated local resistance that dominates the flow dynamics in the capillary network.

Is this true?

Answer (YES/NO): YES